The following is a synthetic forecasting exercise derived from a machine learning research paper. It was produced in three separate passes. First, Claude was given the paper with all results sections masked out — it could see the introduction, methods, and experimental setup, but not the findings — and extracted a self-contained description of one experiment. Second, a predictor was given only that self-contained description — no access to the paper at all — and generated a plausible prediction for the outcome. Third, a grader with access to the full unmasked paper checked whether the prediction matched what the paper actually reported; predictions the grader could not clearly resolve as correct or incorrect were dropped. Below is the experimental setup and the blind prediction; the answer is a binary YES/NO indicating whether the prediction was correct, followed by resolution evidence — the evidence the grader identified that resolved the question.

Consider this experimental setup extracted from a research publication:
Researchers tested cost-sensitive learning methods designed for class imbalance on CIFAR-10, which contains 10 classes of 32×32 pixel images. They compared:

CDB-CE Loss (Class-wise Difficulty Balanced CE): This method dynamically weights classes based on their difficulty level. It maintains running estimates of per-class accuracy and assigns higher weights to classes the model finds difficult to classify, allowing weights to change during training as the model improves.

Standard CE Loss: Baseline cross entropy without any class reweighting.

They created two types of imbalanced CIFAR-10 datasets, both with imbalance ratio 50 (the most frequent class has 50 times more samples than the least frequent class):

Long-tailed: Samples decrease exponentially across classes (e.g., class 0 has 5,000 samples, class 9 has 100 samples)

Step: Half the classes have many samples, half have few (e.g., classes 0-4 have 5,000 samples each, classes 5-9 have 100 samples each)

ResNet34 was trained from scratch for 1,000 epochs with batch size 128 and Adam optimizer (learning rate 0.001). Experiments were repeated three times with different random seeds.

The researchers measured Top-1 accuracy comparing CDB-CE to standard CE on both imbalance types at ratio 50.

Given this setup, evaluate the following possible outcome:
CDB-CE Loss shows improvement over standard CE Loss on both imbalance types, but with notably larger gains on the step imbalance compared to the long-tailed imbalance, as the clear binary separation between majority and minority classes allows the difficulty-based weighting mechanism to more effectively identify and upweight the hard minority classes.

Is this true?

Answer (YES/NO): NO